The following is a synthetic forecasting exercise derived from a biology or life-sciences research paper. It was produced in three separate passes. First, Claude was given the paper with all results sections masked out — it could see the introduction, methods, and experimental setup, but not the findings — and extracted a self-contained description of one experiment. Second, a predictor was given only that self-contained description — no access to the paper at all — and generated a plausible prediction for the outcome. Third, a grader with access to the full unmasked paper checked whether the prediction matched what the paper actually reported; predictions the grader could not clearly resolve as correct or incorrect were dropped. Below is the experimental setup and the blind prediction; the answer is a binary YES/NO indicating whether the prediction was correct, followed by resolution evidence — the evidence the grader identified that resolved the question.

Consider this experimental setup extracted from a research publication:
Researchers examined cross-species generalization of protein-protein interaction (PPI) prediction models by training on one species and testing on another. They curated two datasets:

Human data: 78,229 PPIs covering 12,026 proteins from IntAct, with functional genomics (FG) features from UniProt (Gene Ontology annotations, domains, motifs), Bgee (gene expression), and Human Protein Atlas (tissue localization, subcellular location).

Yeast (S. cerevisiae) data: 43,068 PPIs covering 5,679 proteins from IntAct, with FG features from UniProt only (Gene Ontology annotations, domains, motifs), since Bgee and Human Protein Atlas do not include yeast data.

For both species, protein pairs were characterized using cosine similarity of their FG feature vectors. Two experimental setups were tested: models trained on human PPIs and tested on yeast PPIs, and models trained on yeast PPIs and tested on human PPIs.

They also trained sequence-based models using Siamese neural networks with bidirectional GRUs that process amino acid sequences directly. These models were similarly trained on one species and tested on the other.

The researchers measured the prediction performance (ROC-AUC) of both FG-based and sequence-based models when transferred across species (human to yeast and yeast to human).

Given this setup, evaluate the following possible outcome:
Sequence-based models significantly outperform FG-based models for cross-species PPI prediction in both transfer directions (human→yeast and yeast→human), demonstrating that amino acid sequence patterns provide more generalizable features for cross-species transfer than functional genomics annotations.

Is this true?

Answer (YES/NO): NO